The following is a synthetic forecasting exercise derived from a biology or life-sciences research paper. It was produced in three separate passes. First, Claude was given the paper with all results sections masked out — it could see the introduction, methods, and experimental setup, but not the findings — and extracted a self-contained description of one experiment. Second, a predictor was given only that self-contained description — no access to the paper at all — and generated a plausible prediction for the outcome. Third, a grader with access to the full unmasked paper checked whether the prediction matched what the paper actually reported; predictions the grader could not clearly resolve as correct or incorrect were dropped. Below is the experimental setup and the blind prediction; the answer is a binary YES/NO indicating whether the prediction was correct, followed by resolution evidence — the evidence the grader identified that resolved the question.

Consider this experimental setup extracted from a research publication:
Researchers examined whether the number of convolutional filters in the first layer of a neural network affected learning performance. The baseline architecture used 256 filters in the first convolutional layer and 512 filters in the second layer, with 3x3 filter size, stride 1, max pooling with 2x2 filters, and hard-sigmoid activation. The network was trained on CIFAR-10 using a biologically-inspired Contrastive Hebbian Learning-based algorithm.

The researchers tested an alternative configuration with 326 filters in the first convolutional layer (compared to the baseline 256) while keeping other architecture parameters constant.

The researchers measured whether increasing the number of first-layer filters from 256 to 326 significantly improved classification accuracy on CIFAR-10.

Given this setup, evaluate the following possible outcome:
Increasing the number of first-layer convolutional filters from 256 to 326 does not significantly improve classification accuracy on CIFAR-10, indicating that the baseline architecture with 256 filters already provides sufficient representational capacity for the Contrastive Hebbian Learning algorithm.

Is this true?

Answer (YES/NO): YES